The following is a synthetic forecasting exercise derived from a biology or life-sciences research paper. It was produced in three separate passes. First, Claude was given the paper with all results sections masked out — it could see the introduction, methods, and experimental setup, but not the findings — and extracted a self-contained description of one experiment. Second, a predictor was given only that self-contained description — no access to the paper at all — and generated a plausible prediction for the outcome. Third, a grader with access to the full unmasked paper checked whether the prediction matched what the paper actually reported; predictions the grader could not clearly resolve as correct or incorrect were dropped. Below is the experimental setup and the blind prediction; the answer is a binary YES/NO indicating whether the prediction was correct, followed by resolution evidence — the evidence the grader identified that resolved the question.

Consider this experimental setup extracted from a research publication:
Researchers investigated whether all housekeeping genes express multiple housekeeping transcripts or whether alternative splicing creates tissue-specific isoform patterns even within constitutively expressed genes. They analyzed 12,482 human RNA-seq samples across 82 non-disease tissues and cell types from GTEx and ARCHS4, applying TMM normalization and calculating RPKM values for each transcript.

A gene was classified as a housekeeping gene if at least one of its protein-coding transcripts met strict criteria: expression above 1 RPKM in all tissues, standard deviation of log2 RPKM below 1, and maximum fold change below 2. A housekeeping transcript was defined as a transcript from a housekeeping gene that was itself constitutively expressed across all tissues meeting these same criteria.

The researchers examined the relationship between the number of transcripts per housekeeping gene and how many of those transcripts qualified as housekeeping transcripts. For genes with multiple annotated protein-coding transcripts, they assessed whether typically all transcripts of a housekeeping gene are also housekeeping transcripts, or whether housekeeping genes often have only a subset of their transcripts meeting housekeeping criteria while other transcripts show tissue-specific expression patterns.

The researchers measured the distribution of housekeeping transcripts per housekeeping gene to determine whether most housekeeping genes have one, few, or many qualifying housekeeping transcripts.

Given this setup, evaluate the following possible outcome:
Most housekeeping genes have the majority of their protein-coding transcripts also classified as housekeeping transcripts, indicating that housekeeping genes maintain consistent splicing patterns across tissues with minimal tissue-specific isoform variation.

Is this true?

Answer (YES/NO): NO